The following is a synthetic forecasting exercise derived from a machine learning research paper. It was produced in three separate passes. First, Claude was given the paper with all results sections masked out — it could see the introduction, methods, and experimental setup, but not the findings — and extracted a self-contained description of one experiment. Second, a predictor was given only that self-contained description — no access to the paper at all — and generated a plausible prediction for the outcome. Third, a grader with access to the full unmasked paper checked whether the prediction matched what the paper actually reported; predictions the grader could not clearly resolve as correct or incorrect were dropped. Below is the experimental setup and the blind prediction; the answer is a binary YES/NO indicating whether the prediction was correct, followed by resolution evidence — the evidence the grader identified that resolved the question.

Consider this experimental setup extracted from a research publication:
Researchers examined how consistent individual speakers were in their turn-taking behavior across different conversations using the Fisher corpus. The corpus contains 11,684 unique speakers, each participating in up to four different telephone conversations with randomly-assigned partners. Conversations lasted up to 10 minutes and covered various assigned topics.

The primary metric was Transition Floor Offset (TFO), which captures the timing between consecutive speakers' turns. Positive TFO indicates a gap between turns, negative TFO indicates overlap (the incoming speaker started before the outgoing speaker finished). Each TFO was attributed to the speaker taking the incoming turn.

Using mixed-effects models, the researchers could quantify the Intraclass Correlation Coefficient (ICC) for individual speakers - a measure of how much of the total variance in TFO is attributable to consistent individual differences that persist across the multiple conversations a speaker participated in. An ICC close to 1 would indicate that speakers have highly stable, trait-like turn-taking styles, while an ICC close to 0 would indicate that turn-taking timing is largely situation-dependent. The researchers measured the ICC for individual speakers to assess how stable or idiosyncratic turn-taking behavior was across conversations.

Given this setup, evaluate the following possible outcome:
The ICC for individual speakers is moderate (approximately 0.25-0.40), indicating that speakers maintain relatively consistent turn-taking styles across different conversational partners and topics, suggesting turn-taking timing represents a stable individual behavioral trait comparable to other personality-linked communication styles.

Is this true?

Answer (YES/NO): NO